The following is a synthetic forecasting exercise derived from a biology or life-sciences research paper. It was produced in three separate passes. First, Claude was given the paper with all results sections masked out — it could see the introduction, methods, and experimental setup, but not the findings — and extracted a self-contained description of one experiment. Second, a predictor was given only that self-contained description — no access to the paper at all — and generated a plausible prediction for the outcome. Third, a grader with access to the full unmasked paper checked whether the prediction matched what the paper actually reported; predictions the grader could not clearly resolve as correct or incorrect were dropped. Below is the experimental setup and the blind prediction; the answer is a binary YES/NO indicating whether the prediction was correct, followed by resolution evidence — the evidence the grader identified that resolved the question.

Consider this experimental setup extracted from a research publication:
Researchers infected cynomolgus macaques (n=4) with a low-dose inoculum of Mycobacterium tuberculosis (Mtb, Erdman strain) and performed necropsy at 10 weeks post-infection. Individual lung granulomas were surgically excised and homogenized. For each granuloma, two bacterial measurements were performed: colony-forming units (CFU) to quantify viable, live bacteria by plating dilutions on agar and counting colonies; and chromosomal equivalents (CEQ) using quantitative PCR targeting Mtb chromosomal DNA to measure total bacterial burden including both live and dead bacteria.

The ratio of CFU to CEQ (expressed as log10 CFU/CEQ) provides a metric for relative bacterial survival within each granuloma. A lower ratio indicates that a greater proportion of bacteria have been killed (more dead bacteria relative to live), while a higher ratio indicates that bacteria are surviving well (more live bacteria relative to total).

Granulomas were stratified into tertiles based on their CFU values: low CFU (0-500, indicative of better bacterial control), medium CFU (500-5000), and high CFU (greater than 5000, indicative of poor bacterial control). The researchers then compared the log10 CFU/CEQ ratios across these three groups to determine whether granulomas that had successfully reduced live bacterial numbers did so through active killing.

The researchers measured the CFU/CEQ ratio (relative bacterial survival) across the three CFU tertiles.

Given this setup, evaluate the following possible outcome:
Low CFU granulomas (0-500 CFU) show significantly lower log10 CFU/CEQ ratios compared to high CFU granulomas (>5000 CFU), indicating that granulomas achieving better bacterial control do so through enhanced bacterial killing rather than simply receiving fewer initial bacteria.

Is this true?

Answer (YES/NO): YES